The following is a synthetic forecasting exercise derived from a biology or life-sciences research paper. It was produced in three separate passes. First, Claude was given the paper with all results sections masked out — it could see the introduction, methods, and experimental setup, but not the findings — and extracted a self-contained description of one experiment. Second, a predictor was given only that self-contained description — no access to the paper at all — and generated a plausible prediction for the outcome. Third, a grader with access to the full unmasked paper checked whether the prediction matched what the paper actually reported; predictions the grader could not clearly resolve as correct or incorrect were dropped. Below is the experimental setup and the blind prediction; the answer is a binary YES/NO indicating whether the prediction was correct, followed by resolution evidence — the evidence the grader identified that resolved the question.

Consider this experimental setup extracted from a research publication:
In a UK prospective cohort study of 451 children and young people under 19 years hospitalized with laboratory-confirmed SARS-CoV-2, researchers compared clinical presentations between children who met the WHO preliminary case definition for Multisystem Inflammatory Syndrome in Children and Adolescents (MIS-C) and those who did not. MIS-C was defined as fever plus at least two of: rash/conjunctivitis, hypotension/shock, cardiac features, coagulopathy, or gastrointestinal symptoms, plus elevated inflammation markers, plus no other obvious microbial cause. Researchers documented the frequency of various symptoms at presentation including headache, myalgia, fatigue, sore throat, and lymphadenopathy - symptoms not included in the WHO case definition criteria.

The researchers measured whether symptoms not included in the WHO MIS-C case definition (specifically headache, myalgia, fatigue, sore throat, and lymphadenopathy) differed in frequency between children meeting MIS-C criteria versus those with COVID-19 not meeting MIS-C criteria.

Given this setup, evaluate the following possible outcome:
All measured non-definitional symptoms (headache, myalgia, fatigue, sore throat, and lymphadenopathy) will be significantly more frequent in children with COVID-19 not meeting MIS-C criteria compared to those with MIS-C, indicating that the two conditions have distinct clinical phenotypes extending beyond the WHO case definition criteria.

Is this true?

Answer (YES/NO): NO